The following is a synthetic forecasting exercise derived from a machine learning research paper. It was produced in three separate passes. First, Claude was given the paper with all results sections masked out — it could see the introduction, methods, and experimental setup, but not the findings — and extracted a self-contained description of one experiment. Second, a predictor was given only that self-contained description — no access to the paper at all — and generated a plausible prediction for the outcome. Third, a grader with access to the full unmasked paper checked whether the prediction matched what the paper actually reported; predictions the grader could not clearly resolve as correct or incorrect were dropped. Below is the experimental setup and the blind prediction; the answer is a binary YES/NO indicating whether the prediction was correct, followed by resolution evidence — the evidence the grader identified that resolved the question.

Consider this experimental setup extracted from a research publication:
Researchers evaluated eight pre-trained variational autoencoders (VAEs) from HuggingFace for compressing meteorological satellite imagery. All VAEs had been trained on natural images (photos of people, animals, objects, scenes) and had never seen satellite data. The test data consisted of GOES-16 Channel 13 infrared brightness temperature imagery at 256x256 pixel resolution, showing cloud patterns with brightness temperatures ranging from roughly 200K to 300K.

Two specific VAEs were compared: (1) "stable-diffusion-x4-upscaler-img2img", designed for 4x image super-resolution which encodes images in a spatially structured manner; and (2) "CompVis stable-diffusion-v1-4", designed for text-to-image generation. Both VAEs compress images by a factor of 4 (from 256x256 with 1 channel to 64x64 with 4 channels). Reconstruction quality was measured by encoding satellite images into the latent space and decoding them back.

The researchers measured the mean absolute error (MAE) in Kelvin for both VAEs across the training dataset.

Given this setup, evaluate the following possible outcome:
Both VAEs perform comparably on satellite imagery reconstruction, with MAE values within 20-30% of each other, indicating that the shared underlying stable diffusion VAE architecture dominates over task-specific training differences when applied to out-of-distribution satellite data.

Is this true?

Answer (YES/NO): NO